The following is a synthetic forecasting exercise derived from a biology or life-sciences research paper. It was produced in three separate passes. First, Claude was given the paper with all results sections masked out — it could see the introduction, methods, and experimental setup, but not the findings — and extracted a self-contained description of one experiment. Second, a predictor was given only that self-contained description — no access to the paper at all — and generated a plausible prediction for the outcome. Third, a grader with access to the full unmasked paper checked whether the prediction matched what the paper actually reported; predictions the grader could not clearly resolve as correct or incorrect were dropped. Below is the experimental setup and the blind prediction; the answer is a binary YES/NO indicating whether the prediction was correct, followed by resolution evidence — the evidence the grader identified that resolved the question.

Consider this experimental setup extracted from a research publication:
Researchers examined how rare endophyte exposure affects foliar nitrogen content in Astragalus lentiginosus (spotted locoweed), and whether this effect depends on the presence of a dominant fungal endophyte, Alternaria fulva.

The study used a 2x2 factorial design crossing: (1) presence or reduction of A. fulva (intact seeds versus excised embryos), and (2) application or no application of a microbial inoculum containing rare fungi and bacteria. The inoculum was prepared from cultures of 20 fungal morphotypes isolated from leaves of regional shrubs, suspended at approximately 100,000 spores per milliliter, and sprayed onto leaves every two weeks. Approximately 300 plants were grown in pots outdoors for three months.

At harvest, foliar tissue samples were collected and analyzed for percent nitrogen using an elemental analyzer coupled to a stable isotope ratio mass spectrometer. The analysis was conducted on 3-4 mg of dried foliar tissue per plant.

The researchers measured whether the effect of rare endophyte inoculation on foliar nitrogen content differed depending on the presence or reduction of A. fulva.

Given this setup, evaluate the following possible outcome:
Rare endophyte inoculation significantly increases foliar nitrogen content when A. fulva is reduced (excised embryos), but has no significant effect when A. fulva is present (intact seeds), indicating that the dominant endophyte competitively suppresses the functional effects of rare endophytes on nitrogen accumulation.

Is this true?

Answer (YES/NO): NO